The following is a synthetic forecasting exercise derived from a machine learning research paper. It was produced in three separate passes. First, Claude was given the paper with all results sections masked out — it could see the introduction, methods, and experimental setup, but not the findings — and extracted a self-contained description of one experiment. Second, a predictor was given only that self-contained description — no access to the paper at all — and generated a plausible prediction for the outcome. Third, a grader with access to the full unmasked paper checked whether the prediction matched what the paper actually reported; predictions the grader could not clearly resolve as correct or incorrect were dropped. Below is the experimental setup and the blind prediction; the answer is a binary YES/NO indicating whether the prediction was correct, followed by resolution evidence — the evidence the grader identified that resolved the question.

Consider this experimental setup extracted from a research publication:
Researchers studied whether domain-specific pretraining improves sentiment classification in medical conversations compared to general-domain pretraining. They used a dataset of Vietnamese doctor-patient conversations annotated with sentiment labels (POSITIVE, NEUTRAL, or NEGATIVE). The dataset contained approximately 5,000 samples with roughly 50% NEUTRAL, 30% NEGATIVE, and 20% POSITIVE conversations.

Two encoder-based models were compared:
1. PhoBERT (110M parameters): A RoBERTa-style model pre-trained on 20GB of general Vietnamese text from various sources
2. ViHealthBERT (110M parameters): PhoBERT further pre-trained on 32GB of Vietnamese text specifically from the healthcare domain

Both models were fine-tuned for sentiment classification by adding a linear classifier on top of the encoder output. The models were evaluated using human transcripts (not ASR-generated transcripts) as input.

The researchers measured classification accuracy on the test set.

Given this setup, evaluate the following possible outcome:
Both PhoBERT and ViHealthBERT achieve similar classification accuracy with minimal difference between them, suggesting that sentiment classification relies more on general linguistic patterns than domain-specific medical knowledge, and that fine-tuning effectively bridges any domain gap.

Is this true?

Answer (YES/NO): NO